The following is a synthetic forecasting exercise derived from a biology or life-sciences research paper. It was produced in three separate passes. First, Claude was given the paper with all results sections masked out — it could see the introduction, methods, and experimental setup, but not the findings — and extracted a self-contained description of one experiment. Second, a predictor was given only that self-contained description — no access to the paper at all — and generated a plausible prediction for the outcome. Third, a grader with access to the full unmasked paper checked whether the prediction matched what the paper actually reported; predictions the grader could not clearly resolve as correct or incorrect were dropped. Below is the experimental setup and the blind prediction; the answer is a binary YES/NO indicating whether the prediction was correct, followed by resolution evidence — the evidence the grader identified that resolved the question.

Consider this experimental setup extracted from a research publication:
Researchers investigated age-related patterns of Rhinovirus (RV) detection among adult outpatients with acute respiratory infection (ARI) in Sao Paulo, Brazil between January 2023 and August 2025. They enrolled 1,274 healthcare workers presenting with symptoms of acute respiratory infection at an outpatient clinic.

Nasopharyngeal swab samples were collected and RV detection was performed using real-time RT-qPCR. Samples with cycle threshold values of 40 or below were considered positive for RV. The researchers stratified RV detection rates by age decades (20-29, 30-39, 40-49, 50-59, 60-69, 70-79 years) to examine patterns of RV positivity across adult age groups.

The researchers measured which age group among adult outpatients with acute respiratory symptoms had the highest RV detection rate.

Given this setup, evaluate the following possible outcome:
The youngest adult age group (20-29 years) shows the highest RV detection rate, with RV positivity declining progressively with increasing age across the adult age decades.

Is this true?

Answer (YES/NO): NO